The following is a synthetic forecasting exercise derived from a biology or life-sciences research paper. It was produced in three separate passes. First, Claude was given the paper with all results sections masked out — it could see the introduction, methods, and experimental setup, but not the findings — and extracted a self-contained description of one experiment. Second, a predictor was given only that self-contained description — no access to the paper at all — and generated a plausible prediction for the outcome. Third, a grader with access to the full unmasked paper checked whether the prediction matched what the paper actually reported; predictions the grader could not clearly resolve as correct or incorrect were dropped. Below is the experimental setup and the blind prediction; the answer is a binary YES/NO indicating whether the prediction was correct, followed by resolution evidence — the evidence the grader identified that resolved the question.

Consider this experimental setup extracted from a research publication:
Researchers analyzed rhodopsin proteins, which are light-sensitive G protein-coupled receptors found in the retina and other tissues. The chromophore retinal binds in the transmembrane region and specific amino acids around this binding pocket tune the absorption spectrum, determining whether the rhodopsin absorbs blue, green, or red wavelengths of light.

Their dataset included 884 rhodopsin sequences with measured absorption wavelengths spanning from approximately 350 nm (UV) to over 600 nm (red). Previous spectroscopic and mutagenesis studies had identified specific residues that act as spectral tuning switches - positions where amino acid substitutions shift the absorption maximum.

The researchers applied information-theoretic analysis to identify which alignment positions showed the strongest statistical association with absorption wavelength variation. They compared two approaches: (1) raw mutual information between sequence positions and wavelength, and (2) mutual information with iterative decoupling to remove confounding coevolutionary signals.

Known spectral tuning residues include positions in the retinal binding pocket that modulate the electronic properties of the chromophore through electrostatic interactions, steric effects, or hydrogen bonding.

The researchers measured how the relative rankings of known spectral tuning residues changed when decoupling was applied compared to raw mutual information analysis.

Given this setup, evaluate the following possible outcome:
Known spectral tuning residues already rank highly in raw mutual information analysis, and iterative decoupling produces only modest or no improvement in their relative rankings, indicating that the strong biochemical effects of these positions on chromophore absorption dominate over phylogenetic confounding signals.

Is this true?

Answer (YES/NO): NO